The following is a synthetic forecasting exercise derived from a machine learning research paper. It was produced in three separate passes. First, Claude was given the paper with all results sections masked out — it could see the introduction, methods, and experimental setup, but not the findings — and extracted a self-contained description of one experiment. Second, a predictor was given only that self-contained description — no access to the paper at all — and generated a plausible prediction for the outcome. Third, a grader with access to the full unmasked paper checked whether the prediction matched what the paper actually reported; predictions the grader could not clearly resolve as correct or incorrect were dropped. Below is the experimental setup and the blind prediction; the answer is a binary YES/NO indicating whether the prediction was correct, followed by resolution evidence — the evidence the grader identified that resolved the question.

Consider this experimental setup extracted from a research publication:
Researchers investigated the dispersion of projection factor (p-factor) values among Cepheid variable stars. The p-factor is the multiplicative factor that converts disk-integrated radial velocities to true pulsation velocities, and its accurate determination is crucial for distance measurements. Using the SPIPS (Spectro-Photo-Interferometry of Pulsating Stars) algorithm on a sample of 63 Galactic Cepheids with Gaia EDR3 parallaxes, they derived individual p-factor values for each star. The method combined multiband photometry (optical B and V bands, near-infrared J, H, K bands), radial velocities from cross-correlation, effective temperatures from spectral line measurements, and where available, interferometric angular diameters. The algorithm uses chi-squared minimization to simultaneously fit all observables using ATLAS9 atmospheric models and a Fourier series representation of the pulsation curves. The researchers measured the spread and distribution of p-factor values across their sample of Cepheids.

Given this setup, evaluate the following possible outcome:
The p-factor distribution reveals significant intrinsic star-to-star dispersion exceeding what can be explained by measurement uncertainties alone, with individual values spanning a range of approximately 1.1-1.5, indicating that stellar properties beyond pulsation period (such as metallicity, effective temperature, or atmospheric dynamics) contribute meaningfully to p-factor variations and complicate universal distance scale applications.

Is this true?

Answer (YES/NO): NO